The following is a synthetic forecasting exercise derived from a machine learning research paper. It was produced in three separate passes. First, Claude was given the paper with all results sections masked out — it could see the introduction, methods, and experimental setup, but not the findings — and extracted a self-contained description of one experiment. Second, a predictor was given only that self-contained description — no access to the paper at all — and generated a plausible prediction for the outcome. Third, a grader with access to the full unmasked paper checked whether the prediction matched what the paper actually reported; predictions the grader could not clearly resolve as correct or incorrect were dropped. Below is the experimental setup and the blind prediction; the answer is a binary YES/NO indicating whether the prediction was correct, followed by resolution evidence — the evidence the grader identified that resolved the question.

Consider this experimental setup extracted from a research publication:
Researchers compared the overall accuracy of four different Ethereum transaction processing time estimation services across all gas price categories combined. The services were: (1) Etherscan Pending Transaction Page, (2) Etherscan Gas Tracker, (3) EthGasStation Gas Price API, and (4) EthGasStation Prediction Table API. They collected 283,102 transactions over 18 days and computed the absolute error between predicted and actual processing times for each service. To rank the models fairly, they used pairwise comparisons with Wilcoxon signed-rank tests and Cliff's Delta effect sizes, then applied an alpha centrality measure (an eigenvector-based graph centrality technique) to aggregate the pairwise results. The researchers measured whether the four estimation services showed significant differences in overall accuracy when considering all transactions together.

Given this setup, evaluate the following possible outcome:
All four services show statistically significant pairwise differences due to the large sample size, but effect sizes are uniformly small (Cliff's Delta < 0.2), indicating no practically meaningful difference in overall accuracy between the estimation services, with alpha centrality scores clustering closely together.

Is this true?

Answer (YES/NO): NO